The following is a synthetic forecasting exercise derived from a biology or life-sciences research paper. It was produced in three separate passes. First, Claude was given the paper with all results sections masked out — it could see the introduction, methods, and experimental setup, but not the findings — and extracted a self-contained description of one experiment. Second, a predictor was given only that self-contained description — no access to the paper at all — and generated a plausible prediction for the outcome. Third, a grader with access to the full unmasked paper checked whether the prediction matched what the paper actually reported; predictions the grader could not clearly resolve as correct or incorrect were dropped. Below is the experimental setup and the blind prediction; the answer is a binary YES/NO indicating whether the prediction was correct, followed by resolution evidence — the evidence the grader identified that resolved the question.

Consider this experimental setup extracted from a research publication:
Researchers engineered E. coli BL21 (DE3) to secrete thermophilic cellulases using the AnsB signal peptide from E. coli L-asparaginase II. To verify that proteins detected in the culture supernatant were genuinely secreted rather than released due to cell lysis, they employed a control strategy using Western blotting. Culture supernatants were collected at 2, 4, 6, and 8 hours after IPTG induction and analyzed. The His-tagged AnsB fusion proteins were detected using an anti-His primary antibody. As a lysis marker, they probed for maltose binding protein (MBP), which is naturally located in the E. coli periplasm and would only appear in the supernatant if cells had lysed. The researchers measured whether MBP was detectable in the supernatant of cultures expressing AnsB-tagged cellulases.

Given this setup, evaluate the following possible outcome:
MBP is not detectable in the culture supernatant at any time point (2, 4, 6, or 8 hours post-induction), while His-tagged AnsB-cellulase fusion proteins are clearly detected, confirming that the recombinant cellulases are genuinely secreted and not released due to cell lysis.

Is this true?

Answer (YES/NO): NO